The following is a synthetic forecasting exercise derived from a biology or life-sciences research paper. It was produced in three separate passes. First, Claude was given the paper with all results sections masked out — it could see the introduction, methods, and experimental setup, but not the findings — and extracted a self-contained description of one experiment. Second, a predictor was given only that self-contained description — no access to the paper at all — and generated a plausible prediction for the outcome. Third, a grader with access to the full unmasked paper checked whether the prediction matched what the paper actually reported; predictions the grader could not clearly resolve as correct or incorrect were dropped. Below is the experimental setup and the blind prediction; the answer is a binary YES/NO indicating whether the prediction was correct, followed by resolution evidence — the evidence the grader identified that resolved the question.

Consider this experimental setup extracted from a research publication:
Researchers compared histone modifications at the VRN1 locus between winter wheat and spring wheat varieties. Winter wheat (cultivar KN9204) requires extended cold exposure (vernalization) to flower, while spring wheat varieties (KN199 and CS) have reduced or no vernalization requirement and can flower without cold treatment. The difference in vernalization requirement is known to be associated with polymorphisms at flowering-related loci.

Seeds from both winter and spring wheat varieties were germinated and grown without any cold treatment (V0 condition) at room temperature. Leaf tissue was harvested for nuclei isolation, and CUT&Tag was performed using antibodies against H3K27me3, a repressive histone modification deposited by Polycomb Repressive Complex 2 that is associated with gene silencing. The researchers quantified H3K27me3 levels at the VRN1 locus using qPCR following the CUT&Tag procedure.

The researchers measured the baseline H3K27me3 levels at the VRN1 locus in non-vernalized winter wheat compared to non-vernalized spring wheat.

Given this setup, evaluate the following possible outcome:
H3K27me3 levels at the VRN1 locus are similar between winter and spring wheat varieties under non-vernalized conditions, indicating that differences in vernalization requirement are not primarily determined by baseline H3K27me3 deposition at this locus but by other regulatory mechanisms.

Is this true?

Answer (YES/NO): NO